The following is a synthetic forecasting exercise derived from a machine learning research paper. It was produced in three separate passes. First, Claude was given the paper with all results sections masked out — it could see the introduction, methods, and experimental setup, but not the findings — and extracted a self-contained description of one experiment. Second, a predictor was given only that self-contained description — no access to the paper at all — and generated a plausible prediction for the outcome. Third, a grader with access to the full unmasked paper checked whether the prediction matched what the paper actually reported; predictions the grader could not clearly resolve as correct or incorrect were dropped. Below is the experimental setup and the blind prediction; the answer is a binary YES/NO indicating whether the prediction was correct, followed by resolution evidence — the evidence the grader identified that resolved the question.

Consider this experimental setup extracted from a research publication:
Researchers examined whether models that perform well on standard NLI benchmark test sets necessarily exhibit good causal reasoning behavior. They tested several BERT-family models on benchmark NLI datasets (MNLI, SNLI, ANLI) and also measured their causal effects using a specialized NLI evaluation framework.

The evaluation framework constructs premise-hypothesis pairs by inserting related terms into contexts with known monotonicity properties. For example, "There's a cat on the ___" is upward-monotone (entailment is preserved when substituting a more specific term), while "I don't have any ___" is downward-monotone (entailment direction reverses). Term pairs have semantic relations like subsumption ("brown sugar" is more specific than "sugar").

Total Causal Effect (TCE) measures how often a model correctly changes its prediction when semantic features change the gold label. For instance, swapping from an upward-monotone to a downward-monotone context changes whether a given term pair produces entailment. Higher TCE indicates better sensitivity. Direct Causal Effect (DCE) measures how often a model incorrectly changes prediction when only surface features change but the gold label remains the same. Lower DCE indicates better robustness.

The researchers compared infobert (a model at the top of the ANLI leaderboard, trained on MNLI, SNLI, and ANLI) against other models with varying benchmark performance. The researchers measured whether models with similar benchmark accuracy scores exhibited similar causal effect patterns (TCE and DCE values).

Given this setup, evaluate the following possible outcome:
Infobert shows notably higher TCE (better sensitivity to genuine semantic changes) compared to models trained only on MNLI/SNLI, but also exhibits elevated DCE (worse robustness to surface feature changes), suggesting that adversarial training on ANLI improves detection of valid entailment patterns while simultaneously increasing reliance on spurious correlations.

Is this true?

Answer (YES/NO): NO